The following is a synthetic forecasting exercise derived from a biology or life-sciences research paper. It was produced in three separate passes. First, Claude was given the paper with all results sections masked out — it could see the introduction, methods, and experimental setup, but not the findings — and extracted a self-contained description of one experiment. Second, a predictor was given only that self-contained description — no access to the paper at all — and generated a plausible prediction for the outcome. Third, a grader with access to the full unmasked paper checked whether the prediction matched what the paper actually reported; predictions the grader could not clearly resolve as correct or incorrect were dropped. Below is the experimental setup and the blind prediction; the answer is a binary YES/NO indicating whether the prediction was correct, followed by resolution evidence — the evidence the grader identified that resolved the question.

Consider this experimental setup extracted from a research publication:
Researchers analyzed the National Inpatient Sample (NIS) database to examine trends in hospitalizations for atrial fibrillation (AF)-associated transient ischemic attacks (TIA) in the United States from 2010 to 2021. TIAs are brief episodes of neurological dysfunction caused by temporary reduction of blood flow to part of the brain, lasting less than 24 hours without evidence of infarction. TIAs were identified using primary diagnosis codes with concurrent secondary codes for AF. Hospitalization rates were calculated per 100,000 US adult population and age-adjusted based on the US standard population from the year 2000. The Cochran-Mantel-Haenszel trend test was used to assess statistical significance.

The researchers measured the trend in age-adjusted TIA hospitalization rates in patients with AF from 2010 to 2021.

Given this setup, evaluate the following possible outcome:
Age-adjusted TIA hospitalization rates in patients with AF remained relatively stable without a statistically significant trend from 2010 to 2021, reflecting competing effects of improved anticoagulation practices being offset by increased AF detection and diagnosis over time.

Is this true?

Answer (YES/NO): NO